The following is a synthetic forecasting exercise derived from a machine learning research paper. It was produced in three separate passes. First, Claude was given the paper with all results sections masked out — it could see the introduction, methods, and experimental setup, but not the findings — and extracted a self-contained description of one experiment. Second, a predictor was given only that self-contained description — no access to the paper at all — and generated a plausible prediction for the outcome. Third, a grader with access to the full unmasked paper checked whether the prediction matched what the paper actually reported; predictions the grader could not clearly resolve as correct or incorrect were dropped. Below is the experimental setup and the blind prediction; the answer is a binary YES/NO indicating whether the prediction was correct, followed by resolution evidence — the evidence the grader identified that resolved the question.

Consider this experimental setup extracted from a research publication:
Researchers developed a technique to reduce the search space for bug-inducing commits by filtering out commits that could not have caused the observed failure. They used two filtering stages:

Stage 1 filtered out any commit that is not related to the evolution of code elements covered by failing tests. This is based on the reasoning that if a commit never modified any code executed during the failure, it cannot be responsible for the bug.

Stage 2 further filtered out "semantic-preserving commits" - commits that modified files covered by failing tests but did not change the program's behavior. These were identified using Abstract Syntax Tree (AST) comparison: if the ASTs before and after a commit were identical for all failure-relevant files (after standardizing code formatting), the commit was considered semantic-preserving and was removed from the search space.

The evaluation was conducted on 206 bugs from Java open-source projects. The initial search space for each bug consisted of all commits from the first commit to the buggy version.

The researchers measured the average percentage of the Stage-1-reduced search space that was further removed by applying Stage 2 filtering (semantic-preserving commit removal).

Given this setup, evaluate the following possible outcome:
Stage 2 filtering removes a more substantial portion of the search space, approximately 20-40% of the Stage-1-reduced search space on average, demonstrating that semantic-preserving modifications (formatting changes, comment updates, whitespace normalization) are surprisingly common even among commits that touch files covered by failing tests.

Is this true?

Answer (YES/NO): NO